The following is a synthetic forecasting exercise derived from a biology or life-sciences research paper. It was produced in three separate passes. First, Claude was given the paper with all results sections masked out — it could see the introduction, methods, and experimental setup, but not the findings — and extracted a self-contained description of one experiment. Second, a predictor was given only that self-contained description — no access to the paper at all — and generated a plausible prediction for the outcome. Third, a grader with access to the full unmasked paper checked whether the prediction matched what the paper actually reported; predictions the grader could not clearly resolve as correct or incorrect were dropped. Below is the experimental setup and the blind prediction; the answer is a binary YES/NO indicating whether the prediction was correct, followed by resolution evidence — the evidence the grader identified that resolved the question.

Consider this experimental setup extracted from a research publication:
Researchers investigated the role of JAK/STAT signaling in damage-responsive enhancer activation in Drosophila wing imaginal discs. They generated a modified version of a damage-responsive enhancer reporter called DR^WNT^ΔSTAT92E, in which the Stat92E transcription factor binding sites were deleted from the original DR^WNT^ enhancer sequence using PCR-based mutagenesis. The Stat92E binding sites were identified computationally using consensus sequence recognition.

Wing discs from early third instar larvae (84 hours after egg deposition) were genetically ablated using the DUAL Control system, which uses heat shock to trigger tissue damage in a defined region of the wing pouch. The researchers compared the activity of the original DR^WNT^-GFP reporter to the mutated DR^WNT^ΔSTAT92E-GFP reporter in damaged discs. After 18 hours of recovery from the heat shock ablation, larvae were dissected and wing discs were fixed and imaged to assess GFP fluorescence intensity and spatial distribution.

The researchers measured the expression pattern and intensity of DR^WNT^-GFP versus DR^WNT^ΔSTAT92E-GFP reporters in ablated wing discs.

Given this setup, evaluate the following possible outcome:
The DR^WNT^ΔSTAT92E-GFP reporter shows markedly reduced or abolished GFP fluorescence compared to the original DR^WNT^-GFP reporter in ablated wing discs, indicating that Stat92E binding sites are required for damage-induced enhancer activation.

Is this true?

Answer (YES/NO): NO